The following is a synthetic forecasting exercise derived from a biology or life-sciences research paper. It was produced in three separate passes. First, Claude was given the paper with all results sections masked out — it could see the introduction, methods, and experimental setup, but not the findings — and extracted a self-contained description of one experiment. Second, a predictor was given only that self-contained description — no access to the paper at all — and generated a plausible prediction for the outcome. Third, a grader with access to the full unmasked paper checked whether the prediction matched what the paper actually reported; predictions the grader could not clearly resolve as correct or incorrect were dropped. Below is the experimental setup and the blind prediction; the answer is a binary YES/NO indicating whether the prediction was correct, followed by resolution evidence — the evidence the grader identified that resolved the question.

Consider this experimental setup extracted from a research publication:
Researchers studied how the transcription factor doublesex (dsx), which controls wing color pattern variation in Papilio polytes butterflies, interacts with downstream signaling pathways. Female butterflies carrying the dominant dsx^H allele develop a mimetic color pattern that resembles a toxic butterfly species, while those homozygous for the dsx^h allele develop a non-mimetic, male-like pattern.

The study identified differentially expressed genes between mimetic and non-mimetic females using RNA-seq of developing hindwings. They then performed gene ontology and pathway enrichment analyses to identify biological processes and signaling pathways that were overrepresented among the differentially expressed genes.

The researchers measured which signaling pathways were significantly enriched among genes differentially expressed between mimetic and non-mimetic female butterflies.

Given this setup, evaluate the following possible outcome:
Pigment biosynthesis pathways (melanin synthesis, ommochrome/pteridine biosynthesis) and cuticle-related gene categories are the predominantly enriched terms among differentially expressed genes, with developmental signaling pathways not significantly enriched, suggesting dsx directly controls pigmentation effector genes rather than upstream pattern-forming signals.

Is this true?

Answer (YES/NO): NO